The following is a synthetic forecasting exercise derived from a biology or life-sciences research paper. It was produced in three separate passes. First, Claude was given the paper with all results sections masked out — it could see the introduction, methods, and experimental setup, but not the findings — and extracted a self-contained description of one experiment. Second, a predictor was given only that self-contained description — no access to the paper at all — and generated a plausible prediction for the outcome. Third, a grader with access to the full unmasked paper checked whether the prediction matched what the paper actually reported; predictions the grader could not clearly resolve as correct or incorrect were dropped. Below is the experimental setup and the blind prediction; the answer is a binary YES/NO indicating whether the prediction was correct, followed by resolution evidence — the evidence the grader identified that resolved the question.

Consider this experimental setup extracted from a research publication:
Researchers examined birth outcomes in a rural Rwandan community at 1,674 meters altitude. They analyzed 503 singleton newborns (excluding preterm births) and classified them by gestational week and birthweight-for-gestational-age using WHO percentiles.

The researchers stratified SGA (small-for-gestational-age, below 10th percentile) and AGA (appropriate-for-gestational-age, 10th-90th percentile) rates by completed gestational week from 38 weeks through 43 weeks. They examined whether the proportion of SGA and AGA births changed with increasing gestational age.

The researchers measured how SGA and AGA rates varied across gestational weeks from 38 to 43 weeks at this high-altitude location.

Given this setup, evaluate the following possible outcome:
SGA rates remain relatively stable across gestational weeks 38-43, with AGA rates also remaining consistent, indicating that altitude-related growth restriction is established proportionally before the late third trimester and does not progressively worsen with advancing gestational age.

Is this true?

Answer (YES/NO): NO